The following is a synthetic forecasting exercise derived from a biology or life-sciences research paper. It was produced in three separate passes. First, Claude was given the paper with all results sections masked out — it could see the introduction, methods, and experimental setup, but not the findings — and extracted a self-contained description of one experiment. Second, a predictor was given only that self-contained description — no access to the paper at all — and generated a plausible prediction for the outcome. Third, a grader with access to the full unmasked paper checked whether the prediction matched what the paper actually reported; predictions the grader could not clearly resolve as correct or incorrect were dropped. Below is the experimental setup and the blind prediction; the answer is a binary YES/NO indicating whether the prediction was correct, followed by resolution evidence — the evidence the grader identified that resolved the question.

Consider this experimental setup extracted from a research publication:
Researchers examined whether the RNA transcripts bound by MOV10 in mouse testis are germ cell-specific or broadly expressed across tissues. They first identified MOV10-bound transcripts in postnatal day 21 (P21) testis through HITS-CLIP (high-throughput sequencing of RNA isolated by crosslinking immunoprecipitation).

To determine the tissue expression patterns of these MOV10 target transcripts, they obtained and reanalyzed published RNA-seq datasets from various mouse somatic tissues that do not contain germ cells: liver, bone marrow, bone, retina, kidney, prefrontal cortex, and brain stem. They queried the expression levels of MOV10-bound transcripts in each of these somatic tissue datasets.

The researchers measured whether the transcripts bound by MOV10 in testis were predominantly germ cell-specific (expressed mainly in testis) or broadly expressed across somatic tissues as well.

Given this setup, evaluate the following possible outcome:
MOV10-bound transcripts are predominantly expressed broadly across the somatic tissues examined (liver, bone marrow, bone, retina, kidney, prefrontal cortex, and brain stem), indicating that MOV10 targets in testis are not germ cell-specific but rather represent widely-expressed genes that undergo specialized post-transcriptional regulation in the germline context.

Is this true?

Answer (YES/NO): YES